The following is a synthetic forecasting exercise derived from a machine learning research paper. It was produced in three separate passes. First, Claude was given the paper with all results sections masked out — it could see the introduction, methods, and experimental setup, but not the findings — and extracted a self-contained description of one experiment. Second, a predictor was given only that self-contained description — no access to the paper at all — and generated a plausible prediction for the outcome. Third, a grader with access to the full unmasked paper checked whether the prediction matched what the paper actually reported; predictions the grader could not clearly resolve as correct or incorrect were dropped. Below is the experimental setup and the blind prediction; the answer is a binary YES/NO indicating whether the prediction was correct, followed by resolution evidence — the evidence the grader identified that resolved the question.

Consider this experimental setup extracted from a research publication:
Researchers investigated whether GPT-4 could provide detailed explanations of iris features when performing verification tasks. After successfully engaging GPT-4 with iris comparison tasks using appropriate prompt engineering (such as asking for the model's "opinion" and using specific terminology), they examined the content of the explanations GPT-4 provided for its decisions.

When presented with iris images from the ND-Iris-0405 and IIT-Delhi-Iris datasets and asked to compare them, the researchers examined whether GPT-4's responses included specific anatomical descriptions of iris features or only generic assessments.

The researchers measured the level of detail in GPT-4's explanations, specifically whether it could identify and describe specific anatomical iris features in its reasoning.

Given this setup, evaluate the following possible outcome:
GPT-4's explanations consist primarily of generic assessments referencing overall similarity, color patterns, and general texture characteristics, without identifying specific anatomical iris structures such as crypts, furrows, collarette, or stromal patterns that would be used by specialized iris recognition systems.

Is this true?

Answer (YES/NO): NO